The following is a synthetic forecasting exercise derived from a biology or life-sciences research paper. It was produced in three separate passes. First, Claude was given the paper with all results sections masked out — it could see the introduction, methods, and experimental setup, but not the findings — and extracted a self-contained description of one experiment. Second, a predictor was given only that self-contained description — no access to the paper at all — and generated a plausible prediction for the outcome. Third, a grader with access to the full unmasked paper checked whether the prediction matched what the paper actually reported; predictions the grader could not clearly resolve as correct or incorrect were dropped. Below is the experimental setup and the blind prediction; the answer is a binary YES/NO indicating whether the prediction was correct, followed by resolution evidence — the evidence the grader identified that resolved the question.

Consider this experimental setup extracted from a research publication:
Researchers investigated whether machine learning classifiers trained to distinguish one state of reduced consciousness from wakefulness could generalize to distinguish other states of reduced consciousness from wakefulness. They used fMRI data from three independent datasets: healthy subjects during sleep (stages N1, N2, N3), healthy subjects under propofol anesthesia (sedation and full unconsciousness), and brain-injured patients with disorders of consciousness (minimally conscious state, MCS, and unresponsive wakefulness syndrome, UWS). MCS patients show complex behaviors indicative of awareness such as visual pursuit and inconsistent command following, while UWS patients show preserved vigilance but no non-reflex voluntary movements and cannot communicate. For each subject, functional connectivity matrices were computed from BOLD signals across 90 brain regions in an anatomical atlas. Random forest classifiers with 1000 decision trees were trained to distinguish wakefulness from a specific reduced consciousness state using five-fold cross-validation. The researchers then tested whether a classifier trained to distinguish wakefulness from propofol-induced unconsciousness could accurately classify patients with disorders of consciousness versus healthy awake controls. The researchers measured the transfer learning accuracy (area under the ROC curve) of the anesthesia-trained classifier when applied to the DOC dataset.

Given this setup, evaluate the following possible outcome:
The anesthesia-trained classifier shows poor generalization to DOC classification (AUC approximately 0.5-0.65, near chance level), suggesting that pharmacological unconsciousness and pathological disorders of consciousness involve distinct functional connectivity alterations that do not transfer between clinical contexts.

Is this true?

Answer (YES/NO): YES